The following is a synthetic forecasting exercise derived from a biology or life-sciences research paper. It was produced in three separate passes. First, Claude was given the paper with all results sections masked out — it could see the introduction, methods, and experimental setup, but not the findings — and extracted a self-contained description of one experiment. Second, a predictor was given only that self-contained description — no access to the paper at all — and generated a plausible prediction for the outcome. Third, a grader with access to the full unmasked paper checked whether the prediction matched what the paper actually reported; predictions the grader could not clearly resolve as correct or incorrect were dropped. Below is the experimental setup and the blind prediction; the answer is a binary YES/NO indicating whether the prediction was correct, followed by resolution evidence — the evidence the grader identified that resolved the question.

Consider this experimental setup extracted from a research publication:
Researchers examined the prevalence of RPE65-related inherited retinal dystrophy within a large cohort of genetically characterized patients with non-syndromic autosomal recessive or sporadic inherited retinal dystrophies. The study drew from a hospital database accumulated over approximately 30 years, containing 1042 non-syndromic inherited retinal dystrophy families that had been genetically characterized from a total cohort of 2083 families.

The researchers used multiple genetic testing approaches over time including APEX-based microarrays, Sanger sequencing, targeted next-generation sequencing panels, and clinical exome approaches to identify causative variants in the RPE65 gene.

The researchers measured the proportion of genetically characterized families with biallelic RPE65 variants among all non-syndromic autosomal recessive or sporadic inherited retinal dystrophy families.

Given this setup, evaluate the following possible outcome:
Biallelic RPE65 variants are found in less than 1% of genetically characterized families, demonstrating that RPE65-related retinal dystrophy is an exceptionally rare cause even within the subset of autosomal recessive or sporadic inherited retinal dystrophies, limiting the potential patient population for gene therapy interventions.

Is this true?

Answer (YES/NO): NO